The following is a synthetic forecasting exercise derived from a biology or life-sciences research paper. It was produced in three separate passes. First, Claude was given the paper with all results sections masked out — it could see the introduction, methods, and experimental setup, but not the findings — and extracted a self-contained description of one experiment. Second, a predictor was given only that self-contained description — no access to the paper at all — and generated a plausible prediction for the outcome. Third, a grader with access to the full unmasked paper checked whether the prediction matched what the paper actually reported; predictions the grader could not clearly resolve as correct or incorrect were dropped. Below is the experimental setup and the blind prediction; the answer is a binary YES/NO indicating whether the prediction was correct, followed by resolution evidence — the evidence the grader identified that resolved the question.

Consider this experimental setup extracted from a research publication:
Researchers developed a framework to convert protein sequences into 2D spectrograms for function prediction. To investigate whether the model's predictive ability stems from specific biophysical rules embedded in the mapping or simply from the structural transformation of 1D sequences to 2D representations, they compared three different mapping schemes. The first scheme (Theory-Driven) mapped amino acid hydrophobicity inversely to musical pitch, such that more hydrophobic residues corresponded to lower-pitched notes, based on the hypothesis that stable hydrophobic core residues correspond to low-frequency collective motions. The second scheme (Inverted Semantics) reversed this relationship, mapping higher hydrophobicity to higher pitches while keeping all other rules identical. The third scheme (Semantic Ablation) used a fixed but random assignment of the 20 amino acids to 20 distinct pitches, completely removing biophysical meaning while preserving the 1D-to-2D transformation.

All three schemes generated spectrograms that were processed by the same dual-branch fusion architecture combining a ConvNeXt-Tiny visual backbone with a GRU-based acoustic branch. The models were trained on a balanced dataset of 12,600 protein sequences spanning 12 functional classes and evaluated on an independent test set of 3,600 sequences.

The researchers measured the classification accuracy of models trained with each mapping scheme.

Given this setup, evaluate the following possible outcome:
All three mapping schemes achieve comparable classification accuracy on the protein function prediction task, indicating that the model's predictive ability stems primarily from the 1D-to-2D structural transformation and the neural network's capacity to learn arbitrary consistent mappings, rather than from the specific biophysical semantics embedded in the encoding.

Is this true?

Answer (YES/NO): YES